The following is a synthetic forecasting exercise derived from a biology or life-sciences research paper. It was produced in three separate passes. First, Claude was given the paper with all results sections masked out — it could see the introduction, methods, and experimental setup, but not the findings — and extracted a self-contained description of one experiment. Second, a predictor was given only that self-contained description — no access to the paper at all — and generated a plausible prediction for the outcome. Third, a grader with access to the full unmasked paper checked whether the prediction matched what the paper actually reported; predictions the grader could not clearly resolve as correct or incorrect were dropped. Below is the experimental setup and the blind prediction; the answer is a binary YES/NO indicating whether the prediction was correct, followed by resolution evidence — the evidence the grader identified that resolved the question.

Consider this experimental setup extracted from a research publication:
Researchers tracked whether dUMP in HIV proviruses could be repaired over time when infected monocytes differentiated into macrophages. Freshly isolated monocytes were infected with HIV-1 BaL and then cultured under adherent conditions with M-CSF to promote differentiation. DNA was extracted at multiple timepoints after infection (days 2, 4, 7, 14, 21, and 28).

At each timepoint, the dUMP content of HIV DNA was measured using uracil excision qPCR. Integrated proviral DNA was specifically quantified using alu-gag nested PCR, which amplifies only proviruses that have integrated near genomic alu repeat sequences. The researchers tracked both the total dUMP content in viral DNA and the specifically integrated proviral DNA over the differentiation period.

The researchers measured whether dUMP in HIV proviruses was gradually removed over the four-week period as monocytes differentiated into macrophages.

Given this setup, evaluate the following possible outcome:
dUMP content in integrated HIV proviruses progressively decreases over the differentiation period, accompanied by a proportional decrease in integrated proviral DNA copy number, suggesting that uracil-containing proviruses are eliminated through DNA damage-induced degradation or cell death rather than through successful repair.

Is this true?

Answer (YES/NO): NO